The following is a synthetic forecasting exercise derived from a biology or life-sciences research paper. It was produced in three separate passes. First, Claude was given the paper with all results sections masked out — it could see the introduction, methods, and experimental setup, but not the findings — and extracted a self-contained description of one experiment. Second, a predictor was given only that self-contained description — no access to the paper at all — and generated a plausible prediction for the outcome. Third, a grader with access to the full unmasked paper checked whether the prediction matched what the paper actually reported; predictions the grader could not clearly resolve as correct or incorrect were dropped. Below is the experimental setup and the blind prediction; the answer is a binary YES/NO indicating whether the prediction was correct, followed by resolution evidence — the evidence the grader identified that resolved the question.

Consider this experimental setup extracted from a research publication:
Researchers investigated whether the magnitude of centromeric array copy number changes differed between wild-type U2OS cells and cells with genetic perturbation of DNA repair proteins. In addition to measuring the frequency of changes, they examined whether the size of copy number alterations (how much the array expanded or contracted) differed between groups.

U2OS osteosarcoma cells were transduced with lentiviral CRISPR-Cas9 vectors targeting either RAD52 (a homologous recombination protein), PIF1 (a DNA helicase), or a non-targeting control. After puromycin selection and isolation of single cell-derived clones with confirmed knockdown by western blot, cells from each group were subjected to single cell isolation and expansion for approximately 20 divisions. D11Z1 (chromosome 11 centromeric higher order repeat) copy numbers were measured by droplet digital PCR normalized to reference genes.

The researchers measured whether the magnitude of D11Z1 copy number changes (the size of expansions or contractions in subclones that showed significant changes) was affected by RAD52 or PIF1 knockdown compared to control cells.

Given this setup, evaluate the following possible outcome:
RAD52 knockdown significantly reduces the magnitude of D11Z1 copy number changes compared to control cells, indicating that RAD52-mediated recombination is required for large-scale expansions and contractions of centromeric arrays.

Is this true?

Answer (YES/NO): YES